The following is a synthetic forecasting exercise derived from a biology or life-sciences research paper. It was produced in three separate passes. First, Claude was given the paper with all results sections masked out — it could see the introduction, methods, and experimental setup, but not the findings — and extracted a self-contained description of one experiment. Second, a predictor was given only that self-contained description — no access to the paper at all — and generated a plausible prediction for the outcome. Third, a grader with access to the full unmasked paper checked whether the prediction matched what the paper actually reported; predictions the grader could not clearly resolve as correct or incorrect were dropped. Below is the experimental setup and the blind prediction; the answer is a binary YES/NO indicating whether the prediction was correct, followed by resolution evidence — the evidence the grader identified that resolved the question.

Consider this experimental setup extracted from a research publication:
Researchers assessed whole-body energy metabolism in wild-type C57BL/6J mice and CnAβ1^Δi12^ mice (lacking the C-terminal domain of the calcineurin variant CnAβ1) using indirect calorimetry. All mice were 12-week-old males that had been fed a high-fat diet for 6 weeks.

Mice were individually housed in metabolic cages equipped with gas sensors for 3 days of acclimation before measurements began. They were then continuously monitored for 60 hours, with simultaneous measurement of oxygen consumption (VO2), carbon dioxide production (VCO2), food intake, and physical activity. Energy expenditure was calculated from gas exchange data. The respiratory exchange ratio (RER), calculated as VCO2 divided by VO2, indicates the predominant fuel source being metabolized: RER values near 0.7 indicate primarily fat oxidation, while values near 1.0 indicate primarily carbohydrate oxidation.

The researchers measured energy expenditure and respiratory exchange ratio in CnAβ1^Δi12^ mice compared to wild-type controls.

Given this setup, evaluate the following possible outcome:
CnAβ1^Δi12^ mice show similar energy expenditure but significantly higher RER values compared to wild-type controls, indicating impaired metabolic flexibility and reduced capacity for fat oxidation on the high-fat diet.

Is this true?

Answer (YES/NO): NO